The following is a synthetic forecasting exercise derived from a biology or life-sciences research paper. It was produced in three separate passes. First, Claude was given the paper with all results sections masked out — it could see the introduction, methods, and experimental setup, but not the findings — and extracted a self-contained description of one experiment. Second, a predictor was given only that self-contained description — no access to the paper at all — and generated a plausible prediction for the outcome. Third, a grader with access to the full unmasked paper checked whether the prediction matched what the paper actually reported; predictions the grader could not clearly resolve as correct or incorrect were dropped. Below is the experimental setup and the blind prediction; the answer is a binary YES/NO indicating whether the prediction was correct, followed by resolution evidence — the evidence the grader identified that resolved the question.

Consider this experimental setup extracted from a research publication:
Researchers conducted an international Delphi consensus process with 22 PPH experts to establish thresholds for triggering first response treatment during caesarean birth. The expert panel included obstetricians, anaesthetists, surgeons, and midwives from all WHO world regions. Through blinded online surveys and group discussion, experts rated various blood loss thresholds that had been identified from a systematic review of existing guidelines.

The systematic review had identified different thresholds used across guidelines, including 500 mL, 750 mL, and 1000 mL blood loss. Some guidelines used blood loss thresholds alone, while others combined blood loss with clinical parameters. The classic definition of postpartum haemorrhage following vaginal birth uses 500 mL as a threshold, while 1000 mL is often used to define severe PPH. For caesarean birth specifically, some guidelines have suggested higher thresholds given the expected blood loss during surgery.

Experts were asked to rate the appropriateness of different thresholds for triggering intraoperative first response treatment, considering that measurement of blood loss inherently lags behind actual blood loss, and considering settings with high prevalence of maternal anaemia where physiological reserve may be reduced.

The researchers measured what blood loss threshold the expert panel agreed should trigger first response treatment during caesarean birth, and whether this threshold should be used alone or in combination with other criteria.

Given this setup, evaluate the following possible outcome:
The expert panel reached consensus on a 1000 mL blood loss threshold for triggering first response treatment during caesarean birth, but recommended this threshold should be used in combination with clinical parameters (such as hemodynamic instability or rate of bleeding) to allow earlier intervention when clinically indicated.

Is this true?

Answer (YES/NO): NO